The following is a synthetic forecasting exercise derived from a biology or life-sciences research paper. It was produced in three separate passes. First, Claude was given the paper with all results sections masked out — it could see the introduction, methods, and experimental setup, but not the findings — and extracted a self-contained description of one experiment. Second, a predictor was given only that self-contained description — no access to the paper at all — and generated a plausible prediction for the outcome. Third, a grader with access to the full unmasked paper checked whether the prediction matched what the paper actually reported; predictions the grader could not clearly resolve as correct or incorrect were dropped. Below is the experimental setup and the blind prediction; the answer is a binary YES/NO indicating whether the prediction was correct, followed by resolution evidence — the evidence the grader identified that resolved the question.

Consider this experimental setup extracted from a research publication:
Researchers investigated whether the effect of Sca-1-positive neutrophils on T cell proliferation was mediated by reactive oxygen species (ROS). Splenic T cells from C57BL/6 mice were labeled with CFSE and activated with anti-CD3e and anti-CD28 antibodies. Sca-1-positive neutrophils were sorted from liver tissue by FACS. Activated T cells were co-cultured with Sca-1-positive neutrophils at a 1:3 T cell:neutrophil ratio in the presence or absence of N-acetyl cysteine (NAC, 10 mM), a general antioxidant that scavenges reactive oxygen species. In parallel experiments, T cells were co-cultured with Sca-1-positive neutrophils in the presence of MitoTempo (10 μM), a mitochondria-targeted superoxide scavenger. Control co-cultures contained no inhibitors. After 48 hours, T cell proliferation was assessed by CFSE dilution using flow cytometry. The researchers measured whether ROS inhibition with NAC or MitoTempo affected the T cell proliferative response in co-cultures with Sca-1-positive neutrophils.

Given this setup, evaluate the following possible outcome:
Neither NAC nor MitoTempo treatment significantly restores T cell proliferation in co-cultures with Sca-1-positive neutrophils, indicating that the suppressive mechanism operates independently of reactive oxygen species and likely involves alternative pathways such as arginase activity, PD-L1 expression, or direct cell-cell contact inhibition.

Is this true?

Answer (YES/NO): NO